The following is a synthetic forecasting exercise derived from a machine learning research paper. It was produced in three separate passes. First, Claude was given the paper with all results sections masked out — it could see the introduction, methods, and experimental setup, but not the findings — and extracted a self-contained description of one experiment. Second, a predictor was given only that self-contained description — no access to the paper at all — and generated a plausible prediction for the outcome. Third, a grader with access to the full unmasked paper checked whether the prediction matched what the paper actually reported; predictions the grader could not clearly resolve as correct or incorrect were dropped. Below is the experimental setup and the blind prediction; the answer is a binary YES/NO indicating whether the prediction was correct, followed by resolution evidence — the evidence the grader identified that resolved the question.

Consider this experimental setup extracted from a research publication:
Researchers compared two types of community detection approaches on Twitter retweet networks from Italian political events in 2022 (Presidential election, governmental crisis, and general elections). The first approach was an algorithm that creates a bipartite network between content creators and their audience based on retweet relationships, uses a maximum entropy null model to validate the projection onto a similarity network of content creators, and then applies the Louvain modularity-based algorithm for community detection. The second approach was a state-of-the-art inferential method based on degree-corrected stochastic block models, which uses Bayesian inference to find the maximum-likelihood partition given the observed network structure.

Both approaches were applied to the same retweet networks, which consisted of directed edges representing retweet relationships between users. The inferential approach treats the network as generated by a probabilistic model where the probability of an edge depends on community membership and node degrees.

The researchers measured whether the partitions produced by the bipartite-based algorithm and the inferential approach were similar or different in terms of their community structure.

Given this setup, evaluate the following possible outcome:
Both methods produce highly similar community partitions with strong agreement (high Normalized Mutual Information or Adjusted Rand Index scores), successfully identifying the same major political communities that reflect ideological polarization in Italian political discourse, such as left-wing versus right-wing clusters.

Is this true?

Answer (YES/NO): NO